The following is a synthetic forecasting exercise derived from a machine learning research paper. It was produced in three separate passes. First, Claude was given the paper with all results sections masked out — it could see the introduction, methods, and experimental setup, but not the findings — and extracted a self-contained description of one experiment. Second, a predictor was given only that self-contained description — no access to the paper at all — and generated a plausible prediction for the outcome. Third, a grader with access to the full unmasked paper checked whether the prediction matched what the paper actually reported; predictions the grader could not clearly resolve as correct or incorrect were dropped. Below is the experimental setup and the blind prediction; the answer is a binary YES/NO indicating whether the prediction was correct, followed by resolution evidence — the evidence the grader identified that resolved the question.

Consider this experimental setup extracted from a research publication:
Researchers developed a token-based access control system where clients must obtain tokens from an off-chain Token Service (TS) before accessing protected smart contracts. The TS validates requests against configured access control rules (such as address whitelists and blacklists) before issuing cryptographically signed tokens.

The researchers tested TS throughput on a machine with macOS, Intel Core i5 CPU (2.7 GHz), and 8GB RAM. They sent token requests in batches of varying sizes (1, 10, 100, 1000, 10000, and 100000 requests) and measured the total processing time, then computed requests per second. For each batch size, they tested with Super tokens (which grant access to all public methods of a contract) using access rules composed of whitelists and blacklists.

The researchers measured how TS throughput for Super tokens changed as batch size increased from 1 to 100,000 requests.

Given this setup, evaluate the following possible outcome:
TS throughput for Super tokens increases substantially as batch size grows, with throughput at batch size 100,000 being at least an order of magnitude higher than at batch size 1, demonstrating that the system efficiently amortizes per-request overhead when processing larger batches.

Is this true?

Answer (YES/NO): NO